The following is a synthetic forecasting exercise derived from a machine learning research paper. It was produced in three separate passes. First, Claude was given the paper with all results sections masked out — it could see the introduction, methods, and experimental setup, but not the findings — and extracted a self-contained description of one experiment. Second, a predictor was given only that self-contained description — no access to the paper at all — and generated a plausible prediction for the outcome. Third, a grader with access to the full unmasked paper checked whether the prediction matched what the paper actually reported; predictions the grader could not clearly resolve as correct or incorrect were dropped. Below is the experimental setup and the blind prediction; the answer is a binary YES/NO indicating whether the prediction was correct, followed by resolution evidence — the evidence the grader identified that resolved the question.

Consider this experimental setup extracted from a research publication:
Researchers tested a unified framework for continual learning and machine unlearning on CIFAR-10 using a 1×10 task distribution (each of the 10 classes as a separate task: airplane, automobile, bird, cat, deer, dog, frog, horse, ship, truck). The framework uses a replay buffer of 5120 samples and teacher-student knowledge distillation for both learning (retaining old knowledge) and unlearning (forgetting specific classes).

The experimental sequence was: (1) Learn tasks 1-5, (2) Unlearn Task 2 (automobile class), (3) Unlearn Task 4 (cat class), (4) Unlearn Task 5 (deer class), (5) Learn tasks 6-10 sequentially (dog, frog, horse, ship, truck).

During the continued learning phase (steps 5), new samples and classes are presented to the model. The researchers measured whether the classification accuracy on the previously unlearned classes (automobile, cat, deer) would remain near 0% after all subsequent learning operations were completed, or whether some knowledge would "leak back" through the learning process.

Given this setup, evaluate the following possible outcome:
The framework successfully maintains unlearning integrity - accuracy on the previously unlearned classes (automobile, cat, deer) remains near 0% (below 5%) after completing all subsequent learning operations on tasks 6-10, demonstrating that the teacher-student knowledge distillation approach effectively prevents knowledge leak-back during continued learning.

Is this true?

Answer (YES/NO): YES